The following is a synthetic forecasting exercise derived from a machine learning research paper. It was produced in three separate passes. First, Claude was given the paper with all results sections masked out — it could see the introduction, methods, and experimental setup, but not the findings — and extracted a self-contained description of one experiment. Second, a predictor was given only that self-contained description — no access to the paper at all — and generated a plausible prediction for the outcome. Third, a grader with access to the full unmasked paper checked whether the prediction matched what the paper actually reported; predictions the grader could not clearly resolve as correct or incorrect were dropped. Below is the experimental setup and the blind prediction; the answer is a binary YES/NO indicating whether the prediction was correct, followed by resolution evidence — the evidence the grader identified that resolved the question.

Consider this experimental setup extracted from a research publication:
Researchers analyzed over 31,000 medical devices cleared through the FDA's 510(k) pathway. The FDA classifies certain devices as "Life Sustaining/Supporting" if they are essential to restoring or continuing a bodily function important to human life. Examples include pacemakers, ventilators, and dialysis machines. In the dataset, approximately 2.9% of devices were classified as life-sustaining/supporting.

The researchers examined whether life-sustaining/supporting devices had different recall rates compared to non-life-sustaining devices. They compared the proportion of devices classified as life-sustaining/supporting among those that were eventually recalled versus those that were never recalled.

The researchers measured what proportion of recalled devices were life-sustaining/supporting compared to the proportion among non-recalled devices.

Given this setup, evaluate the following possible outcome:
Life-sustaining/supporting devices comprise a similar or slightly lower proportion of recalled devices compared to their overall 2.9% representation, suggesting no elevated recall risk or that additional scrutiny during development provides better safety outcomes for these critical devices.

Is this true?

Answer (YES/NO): NO